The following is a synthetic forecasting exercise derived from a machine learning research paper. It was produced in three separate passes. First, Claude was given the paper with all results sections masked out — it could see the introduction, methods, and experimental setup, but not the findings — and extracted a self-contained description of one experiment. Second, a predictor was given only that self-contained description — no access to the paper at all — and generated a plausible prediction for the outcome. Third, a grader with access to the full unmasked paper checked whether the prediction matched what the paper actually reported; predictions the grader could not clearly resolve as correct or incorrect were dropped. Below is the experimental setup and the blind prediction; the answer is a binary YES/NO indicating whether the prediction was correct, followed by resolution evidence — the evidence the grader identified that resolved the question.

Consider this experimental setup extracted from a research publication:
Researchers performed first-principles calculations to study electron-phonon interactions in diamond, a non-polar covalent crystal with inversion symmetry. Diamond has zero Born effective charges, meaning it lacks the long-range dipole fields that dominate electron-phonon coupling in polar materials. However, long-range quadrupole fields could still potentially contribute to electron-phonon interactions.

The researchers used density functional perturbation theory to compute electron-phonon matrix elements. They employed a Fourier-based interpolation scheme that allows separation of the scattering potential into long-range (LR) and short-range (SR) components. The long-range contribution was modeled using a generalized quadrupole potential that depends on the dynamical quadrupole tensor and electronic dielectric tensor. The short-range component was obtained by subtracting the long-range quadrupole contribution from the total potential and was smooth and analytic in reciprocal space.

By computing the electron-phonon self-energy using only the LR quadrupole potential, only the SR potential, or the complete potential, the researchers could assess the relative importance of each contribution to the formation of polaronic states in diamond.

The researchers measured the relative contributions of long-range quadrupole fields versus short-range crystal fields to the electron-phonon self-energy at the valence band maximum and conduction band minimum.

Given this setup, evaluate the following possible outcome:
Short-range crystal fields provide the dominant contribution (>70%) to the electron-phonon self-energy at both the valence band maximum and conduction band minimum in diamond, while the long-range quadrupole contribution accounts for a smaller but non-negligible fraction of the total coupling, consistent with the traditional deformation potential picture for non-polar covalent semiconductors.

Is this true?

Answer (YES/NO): NO